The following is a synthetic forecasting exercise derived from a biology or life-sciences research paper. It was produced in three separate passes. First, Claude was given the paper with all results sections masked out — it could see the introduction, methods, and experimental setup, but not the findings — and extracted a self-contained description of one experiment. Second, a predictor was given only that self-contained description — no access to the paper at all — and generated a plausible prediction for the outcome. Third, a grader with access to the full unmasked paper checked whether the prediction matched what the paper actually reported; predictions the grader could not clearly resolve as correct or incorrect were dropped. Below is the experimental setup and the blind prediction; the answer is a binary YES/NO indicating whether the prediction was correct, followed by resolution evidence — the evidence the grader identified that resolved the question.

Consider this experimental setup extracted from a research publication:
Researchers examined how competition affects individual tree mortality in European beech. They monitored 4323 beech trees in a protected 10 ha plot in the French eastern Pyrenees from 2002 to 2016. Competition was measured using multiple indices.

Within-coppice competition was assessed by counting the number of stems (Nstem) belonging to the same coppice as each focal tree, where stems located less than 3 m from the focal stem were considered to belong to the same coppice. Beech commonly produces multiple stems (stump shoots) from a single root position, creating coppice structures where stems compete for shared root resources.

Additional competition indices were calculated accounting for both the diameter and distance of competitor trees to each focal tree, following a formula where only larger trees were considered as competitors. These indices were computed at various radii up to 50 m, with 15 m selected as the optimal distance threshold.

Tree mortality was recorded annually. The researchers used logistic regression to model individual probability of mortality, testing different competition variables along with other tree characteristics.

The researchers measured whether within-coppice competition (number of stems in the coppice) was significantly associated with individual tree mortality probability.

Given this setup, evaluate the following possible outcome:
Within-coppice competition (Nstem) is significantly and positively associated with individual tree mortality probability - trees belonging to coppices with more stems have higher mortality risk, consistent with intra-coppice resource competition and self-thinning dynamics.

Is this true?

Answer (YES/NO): YES